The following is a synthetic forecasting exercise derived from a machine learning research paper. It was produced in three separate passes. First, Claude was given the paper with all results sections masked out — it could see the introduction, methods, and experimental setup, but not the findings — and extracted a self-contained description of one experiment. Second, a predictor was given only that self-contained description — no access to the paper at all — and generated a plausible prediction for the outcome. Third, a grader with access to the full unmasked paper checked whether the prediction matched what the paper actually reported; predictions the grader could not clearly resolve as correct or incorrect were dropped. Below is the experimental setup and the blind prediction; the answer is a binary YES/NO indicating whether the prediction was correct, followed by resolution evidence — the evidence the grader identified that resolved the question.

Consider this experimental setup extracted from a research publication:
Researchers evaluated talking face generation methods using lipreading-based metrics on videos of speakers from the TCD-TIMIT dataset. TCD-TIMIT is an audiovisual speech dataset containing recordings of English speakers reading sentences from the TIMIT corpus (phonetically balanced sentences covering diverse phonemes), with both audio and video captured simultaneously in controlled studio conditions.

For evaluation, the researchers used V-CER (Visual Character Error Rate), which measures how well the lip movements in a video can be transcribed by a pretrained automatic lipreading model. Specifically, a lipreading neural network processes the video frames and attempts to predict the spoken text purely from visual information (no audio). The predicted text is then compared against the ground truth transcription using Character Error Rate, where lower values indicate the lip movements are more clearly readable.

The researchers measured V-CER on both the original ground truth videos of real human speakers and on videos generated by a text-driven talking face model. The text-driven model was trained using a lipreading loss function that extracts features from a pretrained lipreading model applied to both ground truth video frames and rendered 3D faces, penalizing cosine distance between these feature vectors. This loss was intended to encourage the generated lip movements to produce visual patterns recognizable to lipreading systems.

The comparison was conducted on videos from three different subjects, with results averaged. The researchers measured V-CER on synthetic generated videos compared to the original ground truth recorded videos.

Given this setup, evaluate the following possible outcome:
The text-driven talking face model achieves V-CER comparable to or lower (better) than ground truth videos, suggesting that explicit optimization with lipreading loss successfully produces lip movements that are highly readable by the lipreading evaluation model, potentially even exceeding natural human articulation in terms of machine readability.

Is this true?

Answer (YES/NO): YES